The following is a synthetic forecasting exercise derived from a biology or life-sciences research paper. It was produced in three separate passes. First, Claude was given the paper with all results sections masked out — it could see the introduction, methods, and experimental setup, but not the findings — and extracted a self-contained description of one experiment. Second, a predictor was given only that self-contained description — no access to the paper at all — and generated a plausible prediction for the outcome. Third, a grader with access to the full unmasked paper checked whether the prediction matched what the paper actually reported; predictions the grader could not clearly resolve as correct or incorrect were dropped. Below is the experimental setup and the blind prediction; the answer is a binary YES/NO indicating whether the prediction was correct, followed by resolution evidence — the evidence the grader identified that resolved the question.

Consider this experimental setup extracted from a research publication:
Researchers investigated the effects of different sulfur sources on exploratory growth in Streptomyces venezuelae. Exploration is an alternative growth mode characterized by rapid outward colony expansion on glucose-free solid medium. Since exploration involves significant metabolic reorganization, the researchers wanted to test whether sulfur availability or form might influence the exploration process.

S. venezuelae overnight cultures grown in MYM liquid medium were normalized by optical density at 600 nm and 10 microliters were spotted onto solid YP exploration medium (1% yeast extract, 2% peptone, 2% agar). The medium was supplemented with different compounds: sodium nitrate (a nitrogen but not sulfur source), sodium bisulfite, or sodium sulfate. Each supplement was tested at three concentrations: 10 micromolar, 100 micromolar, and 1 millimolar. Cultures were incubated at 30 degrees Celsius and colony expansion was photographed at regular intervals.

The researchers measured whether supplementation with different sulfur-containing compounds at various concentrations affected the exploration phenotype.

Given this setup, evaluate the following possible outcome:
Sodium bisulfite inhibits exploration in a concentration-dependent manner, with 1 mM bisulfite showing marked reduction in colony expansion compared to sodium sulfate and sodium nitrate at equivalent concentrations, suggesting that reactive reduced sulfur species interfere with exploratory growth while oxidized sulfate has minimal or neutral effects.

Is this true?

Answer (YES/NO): NO